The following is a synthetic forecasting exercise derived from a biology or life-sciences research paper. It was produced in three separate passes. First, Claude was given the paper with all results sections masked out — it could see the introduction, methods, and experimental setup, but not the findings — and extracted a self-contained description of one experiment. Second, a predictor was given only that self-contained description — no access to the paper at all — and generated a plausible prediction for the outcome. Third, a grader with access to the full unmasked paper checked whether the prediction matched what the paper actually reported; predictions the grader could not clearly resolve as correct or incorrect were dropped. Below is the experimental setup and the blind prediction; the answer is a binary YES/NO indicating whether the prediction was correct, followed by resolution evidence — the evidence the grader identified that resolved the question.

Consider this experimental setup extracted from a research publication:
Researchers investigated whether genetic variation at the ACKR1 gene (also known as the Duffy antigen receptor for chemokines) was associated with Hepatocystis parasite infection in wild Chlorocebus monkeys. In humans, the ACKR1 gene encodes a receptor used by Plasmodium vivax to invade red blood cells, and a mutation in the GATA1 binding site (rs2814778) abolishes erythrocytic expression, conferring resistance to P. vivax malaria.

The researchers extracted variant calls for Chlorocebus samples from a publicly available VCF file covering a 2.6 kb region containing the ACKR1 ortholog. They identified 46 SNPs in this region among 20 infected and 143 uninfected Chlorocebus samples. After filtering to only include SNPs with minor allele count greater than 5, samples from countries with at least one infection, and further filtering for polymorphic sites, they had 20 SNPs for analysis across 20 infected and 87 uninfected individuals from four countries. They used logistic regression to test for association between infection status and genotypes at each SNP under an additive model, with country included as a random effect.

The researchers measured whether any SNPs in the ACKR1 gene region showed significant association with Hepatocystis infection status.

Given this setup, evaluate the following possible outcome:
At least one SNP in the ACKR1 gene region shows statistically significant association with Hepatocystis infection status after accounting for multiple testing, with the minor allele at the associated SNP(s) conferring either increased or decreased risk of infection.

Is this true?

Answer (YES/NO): NO